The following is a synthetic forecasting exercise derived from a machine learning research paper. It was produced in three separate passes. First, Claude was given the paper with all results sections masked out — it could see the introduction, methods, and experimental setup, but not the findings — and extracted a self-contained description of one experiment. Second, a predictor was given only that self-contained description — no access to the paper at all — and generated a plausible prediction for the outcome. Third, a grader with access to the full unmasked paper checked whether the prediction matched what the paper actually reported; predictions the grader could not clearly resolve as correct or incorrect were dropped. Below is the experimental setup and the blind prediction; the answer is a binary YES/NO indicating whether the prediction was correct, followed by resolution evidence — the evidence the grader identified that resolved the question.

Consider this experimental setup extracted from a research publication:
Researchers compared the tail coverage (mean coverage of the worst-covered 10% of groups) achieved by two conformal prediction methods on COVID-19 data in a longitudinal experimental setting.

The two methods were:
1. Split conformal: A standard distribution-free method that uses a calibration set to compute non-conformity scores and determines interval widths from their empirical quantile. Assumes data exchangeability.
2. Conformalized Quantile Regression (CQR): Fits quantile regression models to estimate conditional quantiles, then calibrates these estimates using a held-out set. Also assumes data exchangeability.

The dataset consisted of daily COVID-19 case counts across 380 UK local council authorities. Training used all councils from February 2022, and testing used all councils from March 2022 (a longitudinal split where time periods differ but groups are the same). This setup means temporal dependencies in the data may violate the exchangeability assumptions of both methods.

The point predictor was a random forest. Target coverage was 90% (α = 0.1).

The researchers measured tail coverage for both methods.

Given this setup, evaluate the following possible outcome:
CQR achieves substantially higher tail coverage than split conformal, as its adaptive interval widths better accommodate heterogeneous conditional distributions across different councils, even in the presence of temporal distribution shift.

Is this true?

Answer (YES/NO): YES